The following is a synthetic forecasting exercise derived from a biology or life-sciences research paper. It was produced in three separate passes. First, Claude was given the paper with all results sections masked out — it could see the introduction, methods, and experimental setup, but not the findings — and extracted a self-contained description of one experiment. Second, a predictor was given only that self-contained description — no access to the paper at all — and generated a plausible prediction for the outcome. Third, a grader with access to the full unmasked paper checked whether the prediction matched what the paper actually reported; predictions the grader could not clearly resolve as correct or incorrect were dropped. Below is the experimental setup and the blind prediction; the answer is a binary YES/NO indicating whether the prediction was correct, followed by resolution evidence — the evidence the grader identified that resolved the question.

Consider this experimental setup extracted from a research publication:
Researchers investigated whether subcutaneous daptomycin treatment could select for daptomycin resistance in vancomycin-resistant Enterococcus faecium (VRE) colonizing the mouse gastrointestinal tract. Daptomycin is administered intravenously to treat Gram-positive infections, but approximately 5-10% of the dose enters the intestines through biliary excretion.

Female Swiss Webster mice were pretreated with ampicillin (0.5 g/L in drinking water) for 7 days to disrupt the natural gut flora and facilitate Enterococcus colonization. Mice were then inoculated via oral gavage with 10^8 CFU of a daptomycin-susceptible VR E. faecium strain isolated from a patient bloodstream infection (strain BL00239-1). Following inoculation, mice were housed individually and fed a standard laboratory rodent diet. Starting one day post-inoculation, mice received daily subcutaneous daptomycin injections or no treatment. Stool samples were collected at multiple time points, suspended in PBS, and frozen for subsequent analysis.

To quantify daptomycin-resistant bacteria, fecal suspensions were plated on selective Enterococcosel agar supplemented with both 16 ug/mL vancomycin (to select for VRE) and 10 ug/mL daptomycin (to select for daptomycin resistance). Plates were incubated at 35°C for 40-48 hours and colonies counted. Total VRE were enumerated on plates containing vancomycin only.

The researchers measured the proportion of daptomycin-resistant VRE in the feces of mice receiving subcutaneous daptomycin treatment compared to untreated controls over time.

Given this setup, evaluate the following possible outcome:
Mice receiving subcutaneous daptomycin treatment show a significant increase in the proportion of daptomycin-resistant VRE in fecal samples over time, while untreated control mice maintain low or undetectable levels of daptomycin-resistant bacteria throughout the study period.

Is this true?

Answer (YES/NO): YES